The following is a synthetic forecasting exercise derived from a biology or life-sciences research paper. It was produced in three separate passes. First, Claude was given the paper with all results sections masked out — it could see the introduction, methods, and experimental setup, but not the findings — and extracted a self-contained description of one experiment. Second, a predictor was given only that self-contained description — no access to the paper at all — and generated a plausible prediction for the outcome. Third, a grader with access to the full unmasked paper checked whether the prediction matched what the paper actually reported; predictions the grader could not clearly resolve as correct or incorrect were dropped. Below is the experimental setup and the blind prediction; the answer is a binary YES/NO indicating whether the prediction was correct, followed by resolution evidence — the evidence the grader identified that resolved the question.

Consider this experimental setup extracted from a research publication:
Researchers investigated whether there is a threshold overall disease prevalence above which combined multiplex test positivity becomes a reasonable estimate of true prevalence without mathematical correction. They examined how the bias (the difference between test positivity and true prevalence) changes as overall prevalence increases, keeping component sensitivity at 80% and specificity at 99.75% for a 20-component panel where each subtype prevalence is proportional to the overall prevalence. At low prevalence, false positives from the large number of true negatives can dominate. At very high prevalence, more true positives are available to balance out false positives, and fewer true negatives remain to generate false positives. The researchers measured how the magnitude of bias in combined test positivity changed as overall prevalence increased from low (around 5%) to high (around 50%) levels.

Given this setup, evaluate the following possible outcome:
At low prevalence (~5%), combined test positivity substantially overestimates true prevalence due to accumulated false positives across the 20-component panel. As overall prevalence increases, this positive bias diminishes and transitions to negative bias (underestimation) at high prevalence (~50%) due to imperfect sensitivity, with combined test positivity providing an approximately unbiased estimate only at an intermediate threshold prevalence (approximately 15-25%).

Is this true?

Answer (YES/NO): YES